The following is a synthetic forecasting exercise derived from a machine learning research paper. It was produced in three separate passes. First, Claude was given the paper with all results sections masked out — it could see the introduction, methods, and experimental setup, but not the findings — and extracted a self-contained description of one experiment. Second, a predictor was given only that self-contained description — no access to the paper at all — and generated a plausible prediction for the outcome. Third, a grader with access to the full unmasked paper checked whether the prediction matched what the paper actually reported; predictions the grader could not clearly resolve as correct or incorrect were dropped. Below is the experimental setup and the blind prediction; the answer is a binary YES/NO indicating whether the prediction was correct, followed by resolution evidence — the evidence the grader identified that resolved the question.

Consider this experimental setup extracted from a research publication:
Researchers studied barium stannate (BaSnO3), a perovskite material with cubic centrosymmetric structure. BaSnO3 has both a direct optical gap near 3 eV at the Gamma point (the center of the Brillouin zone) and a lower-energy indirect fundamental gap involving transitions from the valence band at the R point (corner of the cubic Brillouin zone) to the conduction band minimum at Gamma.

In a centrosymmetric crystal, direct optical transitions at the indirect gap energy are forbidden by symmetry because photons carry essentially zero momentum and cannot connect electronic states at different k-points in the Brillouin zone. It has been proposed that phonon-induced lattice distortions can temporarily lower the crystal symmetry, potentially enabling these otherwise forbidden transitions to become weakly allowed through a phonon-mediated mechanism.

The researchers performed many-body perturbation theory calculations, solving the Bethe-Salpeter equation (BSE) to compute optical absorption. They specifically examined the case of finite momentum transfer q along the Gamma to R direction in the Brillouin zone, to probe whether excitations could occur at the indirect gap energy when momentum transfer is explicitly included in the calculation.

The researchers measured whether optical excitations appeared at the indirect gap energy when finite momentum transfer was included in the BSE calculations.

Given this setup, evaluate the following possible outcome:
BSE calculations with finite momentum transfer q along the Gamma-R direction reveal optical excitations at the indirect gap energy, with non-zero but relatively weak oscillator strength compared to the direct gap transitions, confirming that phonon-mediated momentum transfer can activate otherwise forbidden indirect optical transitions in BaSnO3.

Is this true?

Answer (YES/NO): NO